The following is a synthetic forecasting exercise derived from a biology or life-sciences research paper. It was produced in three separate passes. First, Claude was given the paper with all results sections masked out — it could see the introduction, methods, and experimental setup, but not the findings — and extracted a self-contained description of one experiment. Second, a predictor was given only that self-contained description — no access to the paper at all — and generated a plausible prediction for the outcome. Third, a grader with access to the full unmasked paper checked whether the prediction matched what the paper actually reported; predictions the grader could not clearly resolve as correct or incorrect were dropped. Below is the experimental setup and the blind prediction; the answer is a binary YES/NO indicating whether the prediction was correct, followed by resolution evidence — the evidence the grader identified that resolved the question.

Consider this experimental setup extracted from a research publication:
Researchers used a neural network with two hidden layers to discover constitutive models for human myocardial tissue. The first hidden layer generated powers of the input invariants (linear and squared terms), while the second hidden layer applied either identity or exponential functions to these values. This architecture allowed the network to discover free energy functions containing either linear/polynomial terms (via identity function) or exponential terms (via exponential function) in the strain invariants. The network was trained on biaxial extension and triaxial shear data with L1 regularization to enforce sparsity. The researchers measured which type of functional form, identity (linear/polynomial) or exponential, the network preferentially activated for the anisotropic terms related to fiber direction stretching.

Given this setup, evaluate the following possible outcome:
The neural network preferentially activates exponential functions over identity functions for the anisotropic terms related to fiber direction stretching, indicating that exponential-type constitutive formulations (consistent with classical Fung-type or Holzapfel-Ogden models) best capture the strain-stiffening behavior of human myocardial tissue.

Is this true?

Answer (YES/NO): YES